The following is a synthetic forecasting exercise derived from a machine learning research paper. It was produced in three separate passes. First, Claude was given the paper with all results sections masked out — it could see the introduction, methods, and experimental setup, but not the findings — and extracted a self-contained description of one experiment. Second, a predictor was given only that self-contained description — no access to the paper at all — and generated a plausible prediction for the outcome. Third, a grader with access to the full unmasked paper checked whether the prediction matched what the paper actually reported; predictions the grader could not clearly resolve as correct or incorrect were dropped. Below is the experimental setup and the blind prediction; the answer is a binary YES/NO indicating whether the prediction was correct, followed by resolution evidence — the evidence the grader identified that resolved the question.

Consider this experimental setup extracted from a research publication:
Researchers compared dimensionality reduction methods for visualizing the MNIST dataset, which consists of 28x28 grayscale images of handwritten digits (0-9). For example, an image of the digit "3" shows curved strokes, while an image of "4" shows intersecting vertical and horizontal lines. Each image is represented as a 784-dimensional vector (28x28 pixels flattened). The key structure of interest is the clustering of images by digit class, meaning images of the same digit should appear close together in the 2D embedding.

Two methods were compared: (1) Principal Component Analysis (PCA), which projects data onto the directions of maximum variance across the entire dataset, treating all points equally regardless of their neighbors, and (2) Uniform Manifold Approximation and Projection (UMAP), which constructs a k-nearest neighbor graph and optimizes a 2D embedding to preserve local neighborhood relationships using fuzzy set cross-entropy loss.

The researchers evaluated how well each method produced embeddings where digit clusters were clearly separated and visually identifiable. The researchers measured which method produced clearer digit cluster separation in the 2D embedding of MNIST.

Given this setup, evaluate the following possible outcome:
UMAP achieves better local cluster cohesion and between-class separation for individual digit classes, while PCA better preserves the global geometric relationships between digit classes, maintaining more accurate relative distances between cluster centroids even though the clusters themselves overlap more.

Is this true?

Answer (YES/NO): YES